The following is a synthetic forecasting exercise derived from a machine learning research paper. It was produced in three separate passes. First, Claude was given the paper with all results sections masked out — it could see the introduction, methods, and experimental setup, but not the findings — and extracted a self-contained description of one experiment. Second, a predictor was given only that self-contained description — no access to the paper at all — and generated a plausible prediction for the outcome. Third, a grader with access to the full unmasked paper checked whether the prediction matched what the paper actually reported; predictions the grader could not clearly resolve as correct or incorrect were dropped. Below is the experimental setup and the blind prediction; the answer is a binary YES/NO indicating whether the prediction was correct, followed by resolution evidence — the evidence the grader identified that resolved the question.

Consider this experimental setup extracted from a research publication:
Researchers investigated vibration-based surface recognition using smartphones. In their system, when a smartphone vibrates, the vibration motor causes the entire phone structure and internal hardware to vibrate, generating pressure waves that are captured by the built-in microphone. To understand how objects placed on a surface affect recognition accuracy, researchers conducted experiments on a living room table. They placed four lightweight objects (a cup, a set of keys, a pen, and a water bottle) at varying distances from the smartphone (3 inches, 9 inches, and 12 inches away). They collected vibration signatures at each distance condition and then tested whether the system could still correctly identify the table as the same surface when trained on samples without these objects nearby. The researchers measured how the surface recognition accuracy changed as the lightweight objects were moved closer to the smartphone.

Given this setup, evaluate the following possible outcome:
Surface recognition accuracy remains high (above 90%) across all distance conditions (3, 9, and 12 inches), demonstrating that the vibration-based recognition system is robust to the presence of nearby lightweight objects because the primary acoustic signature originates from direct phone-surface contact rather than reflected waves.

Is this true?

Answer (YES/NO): NO